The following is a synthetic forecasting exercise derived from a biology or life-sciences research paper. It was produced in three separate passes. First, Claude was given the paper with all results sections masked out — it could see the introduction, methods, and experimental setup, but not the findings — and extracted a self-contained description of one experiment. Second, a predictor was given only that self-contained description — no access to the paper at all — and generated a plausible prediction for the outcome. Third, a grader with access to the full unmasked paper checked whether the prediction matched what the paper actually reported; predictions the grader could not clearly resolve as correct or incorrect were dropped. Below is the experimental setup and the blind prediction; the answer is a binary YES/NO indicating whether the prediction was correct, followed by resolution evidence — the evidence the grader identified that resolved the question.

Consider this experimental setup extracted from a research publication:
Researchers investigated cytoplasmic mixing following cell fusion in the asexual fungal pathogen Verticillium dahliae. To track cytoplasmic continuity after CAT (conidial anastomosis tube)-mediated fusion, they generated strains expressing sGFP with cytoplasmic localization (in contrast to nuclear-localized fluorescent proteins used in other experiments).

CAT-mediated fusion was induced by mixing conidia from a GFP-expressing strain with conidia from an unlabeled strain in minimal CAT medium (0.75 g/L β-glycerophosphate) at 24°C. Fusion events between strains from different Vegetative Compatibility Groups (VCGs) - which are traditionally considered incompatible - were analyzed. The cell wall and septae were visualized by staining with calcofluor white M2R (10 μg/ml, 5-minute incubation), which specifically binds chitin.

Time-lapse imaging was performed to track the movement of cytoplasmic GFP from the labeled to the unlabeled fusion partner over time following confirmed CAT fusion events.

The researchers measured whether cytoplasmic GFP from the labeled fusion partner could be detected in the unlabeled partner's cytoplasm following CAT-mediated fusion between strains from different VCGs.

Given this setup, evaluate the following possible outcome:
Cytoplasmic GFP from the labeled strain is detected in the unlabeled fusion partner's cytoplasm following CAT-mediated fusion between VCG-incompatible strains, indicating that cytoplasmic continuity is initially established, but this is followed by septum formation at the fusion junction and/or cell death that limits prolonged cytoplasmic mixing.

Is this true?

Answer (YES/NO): YES